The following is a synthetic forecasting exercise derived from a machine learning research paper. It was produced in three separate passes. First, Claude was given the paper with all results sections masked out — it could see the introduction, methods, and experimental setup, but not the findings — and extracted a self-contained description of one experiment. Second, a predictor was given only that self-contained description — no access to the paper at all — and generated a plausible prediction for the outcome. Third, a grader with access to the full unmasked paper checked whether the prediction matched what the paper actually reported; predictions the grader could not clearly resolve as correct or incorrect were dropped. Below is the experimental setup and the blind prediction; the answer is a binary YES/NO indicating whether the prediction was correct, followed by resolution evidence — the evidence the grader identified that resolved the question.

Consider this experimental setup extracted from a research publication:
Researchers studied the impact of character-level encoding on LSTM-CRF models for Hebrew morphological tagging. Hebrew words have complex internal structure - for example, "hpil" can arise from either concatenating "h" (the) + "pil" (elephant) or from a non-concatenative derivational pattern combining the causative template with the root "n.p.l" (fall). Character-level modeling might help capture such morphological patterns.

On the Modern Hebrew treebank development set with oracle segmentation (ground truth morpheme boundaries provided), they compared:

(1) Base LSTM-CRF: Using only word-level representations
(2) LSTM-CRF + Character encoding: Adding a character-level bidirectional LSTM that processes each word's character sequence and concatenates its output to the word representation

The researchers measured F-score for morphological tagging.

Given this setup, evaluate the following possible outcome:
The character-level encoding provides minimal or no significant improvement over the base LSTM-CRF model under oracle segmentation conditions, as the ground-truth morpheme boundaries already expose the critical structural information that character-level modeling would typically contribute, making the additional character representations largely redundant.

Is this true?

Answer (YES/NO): NO